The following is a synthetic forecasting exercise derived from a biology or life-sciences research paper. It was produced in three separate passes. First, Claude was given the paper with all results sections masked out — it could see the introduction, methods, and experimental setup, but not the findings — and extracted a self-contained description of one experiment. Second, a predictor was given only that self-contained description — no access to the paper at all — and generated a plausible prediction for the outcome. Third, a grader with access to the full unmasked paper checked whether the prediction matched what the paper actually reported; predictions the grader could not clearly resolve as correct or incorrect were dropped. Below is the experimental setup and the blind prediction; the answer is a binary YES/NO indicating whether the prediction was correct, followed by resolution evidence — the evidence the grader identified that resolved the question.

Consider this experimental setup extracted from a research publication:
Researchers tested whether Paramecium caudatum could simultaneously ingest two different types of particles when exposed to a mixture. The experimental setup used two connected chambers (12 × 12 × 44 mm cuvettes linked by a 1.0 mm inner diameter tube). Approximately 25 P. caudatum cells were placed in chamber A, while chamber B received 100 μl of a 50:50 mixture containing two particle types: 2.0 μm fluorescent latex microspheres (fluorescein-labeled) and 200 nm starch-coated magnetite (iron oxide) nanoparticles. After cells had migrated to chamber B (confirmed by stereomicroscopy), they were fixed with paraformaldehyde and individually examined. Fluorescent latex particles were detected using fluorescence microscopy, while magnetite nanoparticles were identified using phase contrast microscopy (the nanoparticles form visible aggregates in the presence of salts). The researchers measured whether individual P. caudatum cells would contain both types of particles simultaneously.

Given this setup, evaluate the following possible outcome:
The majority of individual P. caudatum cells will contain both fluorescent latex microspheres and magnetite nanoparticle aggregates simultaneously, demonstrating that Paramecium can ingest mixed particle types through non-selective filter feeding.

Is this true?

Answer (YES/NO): YES